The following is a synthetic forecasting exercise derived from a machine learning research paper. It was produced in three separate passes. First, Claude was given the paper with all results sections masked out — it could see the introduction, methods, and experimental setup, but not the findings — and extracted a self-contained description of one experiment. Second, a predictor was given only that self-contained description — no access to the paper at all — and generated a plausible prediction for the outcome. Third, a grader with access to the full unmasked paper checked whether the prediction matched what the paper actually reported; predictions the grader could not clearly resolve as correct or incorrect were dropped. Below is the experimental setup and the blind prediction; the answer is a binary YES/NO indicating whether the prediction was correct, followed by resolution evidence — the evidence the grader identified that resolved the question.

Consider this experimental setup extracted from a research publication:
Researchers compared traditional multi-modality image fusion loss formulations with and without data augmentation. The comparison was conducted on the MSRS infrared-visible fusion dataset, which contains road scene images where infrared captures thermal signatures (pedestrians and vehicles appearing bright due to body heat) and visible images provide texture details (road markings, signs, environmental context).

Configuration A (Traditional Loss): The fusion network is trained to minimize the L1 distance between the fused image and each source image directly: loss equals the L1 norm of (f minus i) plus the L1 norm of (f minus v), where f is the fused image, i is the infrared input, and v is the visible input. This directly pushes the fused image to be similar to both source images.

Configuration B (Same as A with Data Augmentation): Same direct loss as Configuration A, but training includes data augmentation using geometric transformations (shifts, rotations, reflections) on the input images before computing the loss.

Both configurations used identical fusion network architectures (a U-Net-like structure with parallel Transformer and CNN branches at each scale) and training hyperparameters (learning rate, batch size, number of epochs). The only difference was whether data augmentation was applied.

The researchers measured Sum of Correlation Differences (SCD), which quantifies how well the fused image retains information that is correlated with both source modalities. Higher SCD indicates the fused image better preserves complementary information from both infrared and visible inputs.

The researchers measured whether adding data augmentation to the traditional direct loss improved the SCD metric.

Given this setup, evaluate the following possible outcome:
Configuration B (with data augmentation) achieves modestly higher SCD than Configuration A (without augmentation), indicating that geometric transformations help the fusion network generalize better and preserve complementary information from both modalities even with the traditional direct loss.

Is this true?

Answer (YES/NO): NO